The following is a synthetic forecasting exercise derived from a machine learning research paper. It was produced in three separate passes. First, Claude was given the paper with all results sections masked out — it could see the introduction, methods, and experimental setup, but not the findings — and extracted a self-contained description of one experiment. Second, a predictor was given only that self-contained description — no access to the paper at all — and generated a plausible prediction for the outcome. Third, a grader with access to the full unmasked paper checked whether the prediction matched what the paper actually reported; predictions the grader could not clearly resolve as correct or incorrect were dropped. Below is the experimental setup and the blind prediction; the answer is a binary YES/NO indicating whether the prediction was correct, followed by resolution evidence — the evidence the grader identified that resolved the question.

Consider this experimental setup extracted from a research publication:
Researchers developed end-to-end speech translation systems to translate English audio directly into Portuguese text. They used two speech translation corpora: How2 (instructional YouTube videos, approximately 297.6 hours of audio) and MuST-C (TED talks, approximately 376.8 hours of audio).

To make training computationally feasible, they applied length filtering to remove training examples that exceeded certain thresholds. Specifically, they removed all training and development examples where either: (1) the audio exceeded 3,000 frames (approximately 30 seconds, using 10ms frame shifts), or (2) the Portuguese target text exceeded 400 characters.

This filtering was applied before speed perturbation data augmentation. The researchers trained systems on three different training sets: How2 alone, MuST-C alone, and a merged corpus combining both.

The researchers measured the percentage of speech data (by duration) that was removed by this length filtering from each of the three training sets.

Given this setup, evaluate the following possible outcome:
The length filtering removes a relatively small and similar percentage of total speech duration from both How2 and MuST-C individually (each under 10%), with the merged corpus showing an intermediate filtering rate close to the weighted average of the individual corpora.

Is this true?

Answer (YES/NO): YES